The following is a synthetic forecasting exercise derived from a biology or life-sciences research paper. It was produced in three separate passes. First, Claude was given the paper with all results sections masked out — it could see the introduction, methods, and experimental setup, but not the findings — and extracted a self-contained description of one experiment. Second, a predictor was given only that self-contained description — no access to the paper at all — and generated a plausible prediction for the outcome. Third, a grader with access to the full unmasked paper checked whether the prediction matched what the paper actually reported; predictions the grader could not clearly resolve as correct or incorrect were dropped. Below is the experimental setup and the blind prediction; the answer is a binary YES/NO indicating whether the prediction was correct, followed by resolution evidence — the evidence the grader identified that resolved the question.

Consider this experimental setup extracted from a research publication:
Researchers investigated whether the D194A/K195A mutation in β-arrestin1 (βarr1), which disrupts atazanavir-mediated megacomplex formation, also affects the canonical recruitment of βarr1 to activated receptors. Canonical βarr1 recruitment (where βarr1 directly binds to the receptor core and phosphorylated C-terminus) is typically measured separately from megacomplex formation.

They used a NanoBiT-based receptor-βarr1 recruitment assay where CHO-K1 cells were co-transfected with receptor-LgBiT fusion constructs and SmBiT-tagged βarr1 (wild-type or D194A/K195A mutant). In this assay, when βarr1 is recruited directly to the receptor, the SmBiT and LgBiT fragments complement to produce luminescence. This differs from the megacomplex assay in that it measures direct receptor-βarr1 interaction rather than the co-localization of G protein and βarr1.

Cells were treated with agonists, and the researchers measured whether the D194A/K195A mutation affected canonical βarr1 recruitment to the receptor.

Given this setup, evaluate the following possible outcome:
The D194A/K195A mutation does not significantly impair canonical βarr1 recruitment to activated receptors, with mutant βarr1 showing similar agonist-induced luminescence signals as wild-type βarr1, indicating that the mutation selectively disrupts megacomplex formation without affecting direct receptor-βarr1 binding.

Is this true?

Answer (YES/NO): YES